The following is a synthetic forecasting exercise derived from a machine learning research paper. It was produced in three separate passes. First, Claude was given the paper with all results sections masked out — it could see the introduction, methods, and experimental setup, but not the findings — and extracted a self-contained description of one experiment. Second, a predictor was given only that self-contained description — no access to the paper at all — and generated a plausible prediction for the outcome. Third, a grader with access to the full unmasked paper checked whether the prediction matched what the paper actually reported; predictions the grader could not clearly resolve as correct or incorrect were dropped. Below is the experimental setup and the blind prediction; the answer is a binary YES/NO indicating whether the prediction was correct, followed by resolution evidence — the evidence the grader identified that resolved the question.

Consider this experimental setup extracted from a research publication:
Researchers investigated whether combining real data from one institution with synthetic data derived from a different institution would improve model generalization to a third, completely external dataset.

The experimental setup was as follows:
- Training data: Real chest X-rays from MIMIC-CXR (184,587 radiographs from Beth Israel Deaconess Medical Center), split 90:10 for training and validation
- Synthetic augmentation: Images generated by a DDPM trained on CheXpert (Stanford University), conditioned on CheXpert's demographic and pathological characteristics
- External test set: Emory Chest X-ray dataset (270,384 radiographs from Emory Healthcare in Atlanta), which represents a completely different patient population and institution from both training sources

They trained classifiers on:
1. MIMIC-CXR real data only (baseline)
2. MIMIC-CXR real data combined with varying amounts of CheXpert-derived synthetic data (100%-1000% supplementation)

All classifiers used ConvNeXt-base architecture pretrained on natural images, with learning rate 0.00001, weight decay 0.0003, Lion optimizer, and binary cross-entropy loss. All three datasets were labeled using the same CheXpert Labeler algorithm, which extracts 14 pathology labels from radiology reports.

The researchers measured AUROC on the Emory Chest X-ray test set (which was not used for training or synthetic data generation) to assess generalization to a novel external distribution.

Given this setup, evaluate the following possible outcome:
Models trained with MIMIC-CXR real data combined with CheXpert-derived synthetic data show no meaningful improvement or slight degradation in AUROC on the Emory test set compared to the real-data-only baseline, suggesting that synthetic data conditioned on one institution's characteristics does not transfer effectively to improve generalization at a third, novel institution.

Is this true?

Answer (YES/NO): NO